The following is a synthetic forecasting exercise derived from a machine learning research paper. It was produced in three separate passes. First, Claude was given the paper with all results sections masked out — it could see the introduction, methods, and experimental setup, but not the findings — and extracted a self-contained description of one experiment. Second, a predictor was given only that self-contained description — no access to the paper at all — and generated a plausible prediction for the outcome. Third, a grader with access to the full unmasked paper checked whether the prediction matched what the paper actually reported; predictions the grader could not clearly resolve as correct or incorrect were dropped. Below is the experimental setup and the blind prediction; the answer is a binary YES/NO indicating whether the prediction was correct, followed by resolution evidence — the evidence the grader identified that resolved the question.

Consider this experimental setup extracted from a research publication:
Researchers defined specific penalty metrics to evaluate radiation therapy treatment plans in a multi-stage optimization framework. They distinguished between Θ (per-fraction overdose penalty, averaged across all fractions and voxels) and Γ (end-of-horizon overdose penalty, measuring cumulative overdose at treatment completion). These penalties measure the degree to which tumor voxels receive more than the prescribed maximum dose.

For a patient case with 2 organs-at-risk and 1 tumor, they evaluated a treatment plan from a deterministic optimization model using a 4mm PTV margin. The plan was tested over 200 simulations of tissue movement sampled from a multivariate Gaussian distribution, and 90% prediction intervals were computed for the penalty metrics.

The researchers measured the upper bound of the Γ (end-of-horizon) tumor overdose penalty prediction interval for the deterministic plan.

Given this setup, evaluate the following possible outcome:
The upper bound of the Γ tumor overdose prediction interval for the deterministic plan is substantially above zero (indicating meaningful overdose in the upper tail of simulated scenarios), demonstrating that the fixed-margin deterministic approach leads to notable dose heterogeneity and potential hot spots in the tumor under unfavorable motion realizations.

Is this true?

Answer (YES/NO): YES